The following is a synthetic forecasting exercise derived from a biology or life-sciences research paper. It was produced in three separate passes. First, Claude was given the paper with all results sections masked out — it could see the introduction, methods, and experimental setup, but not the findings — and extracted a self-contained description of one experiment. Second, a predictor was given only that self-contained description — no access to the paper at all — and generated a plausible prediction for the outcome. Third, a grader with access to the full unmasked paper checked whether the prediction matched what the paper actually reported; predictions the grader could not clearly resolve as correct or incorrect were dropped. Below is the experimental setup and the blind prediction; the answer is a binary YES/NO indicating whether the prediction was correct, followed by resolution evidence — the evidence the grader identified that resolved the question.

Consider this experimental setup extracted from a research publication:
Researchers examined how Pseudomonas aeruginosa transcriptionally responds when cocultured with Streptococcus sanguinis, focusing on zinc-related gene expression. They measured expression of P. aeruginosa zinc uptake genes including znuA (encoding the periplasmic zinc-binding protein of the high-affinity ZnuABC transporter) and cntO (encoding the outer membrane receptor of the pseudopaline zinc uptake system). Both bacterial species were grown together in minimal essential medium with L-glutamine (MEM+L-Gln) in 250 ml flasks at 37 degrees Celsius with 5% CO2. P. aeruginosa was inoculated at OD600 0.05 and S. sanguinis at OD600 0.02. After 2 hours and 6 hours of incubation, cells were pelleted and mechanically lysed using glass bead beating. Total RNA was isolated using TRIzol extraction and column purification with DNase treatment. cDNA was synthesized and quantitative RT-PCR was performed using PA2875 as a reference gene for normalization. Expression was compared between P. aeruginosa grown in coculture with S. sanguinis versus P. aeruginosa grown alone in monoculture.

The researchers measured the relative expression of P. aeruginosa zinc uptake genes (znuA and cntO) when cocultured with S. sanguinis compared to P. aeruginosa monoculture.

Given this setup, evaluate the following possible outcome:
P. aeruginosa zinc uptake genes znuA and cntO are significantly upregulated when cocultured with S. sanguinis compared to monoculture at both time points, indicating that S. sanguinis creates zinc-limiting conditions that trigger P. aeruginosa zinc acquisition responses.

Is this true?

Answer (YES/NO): NO